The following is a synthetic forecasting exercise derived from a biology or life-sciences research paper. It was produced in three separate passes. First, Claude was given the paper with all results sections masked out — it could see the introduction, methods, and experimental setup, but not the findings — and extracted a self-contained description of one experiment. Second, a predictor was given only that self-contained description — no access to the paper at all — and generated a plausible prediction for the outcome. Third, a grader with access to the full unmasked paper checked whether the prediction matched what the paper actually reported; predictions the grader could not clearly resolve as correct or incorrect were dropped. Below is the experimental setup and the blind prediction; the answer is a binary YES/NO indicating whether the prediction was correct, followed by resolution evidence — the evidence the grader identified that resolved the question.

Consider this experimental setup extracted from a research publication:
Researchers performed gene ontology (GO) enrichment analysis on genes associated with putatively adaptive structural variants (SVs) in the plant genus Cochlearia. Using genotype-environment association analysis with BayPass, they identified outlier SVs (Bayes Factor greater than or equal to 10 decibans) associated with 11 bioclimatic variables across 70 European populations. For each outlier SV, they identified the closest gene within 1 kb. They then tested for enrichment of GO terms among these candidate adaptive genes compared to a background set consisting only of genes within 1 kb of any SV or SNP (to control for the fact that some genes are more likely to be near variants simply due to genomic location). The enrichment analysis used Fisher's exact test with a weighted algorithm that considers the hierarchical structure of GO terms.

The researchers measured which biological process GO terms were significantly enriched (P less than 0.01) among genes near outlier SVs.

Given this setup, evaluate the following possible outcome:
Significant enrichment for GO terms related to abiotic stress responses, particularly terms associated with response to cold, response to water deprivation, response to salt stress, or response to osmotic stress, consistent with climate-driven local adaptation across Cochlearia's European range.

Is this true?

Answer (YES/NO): NO